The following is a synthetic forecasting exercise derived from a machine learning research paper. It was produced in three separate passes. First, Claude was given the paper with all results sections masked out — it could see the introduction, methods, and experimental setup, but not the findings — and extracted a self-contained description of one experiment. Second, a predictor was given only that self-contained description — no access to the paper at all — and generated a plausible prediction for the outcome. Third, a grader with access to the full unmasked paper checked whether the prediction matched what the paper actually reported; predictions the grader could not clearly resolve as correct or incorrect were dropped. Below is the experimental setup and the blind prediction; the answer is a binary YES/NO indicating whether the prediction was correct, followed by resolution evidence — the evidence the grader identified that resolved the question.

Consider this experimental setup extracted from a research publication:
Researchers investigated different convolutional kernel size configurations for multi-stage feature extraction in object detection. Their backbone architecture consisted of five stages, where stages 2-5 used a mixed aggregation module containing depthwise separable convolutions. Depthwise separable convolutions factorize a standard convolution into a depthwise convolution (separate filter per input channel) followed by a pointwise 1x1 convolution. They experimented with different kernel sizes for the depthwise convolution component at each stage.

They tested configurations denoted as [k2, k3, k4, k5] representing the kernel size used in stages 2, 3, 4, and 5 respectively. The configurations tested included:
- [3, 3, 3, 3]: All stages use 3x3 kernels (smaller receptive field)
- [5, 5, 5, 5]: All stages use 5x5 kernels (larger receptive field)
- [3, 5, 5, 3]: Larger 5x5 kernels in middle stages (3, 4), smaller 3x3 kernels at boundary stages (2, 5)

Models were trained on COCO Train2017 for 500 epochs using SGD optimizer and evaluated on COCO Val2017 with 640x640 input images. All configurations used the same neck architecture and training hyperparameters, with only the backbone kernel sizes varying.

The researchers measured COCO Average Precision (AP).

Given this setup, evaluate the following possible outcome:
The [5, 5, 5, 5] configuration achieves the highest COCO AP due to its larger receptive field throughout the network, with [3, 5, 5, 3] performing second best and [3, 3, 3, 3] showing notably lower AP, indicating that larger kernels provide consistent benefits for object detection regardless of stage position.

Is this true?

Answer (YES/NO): NO